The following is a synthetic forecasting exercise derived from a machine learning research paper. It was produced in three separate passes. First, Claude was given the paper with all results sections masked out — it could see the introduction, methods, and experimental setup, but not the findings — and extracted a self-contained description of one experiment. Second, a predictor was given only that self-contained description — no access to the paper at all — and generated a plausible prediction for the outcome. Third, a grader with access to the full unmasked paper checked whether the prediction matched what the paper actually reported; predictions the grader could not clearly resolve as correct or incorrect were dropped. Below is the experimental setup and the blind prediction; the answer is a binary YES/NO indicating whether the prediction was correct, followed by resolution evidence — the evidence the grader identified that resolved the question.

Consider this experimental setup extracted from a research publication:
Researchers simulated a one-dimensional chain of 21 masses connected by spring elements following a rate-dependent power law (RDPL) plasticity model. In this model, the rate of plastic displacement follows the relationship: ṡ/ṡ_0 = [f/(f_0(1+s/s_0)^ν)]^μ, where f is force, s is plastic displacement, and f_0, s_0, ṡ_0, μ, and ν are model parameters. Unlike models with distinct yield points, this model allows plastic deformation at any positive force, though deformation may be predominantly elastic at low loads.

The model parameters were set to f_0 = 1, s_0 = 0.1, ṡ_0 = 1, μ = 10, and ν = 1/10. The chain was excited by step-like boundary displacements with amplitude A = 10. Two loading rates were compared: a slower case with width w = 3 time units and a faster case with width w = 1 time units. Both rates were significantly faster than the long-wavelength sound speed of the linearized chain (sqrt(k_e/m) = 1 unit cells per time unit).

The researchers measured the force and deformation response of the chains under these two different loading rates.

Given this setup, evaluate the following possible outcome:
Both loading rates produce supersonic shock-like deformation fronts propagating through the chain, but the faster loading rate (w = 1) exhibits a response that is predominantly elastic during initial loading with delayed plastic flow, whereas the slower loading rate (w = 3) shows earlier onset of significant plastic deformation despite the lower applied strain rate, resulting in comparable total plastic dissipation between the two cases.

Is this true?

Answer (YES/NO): NO